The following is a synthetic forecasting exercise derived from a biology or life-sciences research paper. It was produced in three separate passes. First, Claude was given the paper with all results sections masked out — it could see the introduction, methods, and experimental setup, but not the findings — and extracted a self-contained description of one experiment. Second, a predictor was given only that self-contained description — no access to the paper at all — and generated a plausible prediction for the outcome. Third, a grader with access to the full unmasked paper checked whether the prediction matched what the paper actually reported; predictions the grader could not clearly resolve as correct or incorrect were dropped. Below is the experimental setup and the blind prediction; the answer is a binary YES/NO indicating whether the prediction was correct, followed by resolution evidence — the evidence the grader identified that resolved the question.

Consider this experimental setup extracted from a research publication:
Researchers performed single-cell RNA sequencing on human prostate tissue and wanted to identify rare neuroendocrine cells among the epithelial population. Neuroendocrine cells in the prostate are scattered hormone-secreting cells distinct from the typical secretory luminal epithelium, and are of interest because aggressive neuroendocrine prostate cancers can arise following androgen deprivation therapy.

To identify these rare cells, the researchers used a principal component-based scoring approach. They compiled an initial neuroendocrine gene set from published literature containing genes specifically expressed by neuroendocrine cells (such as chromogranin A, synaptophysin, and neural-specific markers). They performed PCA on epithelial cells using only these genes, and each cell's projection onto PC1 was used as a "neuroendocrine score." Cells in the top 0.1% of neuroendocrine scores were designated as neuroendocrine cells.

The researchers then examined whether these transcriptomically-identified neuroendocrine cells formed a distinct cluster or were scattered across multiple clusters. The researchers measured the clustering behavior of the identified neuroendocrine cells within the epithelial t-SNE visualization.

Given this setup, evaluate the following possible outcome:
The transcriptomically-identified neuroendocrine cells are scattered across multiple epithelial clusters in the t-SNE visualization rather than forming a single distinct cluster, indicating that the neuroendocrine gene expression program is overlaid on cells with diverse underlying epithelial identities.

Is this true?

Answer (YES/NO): NO